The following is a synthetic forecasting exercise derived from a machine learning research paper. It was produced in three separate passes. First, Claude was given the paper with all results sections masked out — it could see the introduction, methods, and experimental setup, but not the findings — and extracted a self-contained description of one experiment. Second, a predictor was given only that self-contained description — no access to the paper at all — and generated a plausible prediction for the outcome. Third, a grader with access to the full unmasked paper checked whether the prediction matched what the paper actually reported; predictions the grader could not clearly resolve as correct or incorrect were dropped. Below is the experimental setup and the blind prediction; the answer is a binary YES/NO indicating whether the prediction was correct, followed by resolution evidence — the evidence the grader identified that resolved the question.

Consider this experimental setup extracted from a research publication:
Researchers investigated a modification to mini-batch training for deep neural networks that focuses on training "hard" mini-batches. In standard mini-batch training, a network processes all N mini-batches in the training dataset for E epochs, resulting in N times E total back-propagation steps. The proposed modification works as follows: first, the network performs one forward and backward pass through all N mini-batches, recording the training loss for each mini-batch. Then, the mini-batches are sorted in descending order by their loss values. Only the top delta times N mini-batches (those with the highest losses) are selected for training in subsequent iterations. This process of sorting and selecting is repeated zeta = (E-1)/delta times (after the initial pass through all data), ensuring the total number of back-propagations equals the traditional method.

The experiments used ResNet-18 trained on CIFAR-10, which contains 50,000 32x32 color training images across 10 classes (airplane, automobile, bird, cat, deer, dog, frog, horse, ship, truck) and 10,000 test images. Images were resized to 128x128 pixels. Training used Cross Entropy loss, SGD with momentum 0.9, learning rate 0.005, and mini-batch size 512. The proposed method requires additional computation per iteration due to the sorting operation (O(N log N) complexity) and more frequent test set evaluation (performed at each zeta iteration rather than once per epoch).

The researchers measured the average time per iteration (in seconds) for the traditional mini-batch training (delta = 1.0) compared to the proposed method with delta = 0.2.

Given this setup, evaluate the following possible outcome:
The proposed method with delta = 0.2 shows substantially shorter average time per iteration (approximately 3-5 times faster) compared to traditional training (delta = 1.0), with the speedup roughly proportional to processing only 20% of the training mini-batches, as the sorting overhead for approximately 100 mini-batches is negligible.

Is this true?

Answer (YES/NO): NO